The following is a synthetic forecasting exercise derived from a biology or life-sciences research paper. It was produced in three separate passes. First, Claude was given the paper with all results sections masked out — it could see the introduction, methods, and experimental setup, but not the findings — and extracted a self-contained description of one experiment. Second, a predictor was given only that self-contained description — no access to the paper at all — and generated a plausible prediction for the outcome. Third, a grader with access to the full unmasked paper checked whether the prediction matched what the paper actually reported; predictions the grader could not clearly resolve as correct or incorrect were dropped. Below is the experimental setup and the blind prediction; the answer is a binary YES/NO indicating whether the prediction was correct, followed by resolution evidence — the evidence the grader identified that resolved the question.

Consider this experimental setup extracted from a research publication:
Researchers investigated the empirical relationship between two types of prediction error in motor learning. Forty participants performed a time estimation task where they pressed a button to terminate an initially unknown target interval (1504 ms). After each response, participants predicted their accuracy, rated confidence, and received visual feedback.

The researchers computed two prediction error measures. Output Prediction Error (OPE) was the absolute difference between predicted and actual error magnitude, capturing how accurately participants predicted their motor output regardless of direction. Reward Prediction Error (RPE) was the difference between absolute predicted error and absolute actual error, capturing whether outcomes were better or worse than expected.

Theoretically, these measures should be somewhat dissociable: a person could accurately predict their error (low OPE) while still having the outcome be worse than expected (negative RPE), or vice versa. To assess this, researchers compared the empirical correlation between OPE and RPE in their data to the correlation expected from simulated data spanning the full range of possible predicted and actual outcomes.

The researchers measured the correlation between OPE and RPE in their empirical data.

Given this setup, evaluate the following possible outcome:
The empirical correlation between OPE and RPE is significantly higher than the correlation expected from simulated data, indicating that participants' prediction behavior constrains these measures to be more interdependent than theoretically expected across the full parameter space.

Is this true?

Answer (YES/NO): YES